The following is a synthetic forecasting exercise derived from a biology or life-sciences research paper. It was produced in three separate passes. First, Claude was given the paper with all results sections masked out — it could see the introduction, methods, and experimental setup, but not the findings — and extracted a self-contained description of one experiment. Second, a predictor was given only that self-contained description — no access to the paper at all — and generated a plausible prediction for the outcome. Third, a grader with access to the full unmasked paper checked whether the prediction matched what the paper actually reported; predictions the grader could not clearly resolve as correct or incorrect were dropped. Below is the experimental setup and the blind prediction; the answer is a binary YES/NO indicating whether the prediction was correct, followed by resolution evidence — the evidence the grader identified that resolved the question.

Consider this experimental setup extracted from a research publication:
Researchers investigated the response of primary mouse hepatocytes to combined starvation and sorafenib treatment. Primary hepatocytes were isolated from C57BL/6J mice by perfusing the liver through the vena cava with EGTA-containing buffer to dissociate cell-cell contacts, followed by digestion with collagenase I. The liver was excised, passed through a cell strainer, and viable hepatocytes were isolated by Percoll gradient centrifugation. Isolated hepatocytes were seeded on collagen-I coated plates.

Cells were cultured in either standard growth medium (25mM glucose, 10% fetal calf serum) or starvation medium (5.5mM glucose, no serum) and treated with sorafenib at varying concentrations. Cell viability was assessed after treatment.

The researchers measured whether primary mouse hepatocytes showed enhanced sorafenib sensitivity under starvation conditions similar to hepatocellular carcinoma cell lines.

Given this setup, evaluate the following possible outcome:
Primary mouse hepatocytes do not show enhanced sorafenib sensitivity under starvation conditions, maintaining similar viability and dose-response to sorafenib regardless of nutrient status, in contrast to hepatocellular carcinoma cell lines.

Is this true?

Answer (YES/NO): YES